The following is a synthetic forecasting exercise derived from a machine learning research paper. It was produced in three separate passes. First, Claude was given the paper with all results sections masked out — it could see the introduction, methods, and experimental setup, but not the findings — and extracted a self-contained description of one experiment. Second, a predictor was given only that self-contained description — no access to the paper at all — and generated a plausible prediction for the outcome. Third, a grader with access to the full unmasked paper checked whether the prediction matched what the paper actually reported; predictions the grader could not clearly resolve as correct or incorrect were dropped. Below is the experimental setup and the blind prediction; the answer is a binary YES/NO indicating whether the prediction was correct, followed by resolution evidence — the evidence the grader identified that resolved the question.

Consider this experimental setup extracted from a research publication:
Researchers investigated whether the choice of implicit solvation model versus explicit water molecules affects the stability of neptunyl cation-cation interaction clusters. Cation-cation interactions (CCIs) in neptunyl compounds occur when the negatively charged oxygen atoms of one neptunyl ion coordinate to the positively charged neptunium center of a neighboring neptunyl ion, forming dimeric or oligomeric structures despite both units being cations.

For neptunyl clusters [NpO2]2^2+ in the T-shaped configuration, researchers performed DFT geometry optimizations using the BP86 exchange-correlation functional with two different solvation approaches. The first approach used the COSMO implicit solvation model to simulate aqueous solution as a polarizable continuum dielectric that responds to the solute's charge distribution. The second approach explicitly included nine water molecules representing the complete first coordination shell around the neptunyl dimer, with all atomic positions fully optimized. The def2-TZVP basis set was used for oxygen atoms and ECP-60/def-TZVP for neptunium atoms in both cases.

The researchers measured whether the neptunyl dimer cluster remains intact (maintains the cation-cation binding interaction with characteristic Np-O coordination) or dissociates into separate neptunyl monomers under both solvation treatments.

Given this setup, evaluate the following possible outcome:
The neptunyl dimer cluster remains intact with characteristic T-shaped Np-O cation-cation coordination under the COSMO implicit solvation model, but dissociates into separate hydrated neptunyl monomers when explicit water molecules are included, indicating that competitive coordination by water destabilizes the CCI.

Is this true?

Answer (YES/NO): NO